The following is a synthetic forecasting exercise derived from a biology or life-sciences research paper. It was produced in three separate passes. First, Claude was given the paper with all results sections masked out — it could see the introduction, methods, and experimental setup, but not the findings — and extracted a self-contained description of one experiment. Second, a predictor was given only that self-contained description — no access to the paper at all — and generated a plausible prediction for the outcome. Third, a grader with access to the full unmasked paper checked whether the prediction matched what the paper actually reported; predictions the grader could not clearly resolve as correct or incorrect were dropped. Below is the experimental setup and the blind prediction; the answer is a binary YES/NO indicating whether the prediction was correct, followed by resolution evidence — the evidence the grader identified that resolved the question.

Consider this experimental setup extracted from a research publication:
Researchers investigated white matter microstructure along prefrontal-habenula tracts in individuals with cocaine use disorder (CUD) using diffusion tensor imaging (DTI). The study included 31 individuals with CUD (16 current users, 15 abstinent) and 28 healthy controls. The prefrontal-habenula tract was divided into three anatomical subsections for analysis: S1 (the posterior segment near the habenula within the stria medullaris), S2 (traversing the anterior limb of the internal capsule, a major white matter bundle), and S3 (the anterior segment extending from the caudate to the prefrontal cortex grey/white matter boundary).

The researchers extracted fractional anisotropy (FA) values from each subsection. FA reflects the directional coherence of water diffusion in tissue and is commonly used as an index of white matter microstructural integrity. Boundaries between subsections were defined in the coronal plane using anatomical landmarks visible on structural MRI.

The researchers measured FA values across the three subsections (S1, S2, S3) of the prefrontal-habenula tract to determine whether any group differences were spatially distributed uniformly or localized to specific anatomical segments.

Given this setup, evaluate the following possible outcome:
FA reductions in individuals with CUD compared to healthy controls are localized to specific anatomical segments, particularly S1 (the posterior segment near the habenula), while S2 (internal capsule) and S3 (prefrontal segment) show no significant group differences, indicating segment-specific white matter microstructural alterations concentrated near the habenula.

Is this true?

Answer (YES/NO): NO